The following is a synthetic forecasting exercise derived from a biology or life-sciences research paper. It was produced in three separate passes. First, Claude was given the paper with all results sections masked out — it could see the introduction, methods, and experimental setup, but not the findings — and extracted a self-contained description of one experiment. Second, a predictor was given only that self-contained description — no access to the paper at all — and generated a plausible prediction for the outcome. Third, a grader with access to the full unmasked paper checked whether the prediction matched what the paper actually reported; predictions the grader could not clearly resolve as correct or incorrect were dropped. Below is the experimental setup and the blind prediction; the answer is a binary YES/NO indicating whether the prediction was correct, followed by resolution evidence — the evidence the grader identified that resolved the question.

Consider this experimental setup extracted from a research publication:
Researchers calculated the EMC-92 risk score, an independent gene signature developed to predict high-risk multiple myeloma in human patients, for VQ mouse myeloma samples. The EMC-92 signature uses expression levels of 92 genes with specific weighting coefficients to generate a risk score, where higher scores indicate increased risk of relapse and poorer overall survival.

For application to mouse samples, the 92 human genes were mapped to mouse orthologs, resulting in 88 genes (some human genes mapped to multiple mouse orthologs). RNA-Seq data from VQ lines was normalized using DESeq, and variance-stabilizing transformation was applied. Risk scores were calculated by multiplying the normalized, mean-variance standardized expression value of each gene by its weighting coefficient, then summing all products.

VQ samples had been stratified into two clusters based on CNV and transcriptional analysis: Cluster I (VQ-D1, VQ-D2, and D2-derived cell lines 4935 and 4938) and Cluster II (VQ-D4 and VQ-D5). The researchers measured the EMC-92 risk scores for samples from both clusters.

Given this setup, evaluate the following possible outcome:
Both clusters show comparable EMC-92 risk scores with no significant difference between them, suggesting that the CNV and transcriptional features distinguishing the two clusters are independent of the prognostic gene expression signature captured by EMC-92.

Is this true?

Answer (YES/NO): NO